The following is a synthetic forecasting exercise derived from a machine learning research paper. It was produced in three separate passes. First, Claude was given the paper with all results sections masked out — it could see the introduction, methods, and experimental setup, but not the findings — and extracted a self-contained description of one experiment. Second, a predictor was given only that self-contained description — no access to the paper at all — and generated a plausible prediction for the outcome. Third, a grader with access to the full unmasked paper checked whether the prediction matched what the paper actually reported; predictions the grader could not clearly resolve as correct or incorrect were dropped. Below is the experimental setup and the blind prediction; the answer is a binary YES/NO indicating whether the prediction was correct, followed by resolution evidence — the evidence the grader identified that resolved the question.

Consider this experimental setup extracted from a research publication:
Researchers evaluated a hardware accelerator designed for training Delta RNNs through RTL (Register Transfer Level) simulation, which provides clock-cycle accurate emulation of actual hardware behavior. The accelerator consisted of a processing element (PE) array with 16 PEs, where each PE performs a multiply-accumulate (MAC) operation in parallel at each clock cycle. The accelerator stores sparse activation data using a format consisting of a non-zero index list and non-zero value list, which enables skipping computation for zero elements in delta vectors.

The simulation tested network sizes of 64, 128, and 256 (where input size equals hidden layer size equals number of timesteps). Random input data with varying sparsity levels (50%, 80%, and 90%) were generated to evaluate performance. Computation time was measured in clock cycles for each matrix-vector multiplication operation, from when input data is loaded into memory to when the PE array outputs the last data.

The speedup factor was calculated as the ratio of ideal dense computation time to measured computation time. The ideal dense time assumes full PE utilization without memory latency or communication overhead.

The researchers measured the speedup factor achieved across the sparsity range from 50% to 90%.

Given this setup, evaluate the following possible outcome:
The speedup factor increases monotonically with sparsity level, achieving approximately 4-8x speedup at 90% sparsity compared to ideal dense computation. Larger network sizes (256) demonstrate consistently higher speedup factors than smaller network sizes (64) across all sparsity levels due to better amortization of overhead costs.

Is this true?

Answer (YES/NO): NO